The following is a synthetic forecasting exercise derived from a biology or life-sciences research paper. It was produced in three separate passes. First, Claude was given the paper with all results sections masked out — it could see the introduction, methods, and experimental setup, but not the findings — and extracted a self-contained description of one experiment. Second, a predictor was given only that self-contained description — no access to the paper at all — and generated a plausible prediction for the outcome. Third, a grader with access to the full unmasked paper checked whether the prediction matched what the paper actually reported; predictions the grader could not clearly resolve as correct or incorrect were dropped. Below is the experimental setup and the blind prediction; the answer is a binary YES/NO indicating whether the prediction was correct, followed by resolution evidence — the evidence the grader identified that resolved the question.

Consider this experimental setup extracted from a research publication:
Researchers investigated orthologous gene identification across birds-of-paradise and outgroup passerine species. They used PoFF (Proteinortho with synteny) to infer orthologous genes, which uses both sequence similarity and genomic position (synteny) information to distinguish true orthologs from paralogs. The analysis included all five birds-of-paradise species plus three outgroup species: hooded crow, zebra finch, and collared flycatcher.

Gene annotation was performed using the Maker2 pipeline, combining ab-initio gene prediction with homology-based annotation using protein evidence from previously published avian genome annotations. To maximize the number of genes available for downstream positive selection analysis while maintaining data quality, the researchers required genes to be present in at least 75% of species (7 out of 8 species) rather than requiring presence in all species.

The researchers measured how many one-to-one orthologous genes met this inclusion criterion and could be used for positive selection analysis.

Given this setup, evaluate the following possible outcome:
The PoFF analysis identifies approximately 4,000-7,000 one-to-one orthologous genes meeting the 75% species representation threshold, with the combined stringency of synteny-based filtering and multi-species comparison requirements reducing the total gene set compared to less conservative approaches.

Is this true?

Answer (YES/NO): NO